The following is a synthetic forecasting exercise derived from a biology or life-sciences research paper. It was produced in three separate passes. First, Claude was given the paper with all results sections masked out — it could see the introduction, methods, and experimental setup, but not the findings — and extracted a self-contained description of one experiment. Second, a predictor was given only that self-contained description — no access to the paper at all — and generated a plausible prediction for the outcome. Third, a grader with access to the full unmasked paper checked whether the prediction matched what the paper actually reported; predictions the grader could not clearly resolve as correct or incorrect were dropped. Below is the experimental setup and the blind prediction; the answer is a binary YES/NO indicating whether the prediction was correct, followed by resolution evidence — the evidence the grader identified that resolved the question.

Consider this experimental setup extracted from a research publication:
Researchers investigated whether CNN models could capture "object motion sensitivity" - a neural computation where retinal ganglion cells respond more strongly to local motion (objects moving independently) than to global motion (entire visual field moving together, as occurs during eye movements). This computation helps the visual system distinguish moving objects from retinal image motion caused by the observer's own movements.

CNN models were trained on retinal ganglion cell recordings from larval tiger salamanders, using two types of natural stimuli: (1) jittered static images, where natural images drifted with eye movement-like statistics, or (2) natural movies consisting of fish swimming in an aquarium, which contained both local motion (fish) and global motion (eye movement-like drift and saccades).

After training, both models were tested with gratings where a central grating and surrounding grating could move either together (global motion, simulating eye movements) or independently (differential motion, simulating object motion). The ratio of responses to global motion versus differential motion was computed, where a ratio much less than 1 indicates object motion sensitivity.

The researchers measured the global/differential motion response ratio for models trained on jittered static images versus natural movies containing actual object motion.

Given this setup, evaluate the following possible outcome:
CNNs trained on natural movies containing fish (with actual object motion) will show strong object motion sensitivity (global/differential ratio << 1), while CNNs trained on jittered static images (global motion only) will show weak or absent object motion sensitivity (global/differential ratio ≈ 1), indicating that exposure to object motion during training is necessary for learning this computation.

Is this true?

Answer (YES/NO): YES